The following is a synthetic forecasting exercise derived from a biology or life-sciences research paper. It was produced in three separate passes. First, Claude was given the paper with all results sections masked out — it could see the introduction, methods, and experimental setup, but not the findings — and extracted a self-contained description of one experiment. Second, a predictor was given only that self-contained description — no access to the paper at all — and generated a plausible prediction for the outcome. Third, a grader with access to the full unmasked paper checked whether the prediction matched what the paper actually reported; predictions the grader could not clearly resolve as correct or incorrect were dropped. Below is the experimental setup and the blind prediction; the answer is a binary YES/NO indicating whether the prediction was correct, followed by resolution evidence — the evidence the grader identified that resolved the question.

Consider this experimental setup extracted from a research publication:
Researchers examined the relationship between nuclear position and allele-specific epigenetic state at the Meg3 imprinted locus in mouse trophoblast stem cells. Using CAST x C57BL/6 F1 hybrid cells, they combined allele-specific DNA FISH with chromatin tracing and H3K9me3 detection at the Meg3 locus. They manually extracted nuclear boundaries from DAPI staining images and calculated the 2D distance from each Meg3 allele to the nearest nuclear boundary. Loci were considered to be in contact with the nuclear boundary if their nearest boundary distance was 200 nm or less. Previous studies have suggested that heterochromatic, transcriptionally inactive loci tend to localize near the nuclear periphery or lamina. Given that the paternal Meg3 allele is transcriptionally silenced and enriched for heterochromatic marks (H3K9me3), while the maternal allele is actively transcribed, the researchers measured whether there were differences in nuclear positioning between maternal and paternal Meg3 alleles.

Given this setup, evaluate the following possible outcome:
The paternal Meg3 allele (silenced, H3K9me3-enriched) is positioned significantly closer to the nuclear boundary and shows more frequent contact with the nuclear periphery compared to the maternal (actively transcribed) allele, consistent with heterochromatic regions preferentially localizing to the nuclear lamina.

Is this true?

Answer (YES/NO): YES